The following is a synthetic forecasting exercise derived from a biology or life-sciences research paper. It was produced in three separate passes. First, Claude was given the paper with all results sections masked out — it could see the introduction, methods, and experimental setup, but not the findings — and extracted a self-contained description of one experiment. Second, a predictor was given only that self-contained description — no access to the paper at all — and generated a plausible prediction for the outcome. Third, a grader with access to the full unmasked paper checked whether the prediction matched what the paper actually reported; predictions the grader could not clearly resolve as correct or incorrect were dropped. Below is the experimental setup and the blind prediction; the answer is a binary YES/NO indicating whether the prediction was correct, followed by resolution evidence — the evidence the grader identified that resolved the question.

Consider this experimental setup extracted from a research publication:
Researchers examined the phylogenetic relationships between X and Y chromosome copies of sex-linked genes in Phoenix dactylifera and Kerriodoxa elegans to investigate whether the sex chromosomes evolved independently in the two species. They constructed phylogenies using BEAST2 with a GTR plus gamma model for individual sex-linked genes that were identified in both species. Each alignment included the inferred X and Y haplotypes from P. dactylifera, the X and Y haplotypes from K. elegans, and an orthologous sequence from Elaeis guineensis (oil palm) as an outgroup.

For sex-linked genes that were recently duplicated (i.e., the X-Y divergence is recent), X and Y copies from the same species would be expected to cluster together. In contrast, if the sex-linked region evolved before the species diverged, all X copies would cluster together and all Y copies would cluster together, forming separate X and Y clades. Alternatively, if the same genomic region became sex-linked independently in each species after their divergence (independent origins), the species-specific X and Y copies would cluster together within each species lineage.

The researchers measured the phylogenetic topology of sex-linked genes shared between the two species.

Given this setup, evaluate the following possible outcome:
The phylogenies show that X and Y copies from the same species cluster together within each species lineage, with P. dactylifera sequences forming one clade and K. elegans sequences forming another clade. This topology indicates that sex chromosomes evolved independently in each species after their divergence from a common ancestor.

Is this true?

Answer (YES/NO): YES